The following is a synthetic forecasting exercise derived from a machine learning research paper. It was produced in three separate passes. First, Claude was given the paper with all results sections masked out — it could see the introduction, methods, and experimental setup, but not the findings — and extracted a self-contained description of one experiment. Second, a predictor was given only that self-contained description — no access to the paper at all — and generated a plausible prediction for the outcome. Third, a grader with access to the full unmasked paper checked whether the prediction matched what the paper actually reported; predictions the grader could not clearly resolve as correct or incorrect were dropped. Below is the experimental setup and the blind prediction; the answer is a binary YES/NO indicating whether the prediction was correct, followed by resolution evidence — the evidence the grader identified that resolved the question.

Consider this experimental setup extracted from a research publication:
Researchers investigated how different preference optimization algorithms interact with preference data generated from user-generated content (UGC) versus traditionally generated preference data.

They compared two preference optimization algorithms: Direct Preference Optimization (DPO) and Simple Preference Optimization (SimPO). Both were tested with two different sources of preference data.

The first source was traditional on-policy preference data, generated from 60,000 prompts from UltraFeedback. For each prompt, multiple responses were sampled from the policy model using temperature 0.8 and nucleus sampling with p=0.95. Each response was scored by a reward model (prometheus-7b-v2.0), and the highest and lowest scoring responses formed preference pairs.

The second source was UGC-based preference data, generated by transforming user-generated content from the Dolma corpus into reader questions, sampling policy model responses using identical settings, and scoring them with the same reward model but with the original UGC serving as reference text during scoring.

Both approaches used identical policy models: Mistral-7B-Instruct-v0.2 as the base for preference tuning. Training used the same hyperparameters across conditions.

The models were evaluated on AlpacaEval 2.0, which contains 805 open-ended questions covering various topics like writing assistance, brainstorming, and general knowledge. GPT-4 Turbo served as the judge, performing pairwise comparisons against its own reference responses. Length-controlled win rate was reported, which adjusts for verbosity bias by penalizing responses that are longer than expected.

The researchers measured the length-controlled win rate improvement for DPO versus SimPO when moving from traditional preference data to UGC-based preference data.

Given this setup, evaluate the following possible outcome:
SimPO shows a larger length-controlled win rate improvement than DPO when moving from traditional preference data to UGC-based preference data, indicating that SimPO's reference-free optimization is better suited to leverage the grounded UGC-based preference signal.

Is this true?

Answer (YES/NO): NO